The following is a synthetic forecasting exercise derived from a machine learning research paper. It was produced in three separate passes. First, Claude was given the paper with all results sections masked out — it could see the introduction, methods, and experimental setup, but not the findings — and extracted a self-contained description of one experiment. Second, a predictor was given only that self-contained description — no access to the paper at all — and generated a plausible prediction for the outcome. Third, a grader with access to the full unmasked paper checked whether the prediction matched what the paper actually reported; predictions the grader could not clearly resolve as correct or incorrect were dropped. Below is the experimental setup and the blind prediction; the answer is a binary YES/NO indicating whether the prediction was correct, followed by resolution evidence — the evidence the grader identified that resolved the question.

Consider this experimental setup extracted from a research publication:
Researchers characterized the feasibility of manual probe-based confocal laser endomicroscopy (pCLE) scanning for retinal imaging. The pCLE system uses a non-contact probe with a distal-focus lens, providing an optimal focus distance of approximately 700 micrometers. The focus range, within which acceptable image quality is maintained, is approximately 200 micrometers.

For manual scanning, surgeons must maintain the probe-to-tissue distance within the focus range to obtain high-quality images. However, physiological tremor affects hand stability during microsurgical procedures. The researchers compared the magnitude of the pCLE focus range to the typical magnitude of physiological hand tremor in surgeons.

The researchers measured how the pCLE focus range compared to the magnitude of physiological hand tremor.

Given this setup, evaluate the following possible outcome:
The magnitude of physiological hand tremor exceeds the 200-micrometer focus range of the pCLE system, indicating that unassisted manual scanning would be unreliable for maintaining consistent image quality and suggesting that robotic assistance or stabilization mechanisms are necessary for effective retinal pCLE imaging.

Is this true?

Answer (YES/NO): YES